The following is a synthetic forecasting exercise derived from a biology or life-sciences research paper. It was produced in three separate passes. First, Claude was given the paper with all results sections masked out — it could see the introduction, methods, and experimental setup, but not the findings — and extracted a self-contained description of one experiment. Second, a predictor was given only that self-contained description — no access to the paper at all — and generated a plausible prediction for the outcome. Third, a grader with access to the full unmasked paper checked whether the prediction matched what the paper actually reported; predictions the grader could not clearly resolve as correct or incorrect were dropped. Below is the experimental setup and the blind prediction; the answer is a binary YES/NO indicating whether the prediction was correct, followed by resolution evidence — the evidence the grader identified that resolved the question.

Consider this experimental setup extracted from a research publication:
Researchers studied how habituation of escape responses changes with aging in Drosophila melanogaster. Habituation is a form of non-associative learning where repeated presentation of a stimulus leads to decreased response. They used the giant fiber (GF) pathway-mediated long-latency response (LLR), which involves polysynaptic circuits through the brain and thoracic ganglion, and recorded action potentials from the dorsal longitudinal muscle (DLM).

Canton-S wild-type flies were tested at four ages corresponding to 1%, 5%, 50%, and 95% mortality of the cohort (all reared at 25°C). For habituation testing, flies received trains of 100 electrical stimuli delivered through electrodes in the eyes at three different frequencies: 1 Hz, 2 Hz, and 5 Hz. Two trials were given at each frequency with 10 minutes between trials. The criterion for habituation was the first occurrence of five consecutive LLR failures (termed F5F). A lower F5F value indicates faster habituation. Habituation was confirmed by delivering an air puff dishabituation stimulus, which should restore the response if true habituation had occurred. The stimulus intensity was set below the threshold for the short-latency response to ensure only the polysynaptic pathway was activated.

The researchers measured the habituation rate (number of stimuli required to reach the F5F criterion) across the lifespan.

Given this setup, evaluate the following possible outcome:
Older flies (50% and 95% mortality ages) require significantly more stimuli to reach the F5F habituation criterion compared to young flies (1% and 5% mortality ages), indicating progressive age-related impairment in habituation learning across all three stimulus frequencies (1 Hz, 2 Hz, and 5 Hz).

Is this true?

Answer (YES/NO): NO